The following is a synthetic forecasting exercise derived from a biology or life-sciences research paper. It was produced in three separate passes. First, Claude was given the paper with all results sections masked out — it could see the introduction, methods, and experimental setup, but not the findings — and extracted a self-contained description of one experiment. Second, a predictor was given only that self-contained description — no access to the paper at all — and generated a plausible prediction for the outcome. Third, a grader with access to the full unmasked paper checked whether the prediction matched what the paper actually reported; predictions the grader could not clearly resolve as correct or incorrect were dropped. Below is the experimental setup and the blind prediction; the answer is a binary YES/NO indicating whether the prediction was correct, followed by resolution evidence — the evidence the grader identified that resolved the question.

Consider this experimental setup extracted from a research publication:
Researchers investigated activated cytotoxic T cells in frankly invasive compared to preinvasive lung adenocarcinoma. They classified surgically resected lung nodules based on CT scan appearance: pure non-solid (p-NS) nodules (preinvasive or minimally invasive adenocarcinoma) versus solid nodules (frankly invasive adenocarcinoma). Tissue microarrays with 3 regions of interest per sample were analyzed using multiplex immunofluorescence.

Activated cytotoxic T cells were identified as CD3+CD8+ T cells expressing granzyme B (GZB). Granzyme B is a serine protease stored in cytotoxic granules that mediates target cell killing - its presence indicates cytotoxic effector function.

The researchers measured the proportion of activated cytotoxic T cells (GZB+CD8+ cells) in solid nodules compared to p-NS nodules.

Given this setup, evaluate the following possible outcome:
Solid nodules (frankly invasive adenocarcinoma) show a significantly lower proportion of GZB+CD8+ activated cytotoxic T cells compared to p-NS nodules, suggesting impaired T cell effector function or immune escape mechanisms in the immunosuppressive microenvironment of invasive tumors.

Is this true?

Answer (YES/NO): NO